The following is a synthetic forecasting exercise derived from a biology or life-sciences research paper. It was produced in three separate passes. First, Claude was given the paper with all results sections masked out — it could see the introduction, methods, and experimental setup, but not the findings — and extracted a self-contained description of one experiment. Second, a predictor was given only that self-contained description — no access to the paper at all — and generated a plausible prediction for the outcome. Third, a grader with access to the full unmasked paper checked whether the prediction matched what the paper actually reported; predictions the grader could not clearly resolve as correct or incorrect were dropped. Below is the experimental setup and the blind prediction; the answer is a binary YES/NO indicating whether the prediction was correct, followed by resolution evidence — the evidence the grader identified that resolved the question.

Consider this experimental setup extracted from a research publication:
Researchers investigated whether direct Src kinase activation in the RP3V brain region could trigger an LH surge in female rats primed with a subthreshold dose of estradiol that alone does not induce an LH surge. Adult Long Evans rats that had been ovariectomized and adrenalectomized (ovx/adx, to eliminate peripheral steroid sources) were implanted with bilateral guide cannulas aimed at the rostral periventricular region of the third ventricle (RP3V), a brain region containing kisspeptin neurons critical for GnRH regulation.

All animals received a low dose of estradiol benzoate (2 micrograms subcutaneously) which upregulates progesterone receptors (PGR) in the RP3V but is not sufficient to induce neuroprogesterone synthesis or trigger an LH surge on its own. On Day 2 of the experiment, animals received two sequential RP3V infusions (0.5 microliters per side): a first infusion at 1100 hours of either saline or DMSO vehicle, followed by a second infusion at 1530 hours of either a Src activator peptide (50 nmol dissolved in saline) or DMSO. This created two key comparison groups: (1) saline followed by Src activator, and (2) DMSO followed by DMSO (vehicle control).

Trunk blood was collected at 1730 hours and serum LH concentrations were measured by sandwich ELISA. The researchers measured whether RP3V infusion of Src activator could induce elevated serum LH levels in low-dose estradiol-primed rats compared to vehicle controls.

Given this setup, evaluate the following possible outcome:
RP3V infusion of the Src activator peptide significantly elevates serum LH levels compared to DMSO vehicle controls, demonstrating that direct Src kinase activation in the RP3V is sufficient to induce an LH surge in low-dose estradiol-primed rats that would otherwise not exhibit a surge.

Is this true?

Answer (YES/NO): YES